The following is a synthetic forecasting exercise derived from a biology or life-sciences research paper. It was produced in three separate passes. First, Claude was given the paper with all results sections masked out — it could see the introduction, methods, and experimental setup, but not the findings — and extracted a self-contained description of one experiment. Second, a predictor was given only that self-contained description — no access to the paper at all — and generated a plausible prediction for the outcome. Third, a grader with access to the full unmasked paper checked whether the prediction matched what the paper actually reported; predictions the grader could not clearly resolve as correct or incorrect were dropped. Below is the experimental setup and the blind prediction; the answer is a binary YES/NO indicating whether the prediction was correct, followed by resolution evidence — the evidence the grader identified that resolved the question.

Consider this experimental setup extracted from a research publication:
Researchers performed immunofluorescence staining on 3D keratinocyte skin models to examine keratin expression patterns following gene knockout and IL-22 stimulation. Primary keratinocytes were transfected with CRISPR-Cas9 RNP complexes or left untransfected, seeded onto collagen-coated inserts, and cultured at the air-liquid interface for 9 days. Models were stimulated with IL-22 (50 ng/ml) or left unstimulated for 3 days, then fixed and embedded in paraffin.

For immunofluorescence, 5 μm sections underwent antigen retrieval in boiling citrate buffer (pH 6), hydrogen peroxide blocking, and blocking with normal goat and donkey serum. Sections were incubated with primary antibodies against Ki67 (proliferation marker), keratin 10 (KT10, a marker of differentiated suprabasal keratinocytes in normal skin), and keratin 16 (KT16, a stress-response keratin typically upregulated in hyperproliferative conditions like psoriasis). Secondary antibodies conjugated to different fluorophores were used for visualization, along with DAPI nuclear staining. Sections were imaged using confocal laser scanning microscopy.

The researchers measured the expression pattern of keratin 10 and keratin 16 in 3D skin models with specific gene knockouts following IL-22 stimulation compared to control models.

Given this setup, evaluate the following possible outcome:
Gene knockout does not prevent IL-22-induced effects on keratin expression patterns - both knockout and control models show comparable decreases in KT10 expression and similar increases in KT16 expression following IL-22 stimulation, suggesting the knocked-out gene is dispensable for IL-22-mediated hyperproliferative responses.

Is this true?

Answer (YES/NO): NO